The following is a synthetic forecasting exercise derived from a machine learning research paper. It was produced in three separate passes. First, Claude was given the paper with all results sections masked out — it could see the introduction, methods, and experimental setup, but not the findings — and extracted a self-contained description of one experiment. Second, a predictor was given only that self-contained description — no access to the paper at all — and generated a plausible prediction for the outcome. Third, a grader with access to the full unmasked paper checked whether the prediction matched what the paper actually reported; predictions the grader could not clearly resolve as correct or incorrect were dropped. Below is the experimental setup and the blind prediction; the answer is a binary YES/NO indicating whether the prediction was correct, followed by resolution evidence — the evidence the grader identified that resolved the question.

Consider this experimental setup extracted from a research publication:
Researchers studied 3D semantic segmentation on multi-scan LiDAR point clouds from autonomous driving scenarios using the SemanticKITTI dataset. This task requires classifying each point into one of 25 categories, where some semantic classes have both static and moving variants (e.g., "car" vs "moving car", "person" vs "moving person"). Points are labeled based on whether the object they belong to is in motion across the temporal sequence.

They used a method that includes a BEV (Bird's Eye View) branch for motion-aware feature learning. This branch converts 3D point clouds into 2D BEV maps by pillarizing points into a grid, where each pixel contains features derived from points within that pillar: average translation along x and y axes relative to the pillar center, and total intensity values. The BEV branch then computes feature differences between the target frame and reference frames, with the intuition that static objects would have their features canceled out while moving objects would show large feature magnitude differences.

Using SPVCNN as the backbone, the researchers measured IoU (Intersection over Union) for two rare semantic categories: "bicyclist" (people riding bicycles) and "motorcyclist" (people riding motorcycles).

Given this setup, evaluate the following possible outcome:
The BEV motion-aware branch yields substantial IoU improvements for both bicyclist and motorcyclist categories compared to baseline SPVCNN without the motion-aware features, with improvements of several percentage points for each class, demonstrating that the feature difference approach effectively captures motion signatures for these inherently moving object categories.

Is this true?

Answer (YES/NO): NO